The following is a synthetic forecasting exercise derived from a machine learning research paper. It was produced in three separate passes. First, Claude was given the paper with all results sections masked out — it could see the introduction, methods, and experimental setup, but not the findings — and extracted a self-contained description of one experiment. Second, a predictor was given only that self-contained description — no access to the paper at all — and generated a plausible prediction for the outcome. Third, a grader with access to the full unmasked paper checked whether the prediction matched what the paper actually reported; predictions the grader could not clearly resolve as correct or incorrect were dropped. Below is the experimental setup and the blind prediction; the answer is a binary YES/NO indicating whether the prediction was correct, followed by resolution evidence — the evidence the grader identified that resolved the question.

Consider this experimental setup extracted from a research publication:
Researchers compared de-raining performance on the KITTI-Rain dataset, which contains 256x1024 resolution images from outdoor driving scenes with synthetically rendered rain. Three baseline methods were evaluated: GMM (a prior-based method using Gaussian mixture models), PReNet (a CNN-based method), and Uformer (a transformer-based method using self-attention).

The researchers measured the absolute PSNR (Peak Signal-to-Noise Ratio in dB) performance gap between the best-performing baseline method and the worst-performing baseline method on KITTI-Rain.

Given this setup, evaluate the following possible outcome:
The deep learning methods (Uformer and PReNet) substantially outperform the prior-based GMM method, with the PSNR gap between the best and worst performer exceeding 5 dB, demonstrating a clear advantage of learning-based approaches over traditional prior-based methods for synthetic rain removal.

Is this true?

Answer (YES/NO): YES